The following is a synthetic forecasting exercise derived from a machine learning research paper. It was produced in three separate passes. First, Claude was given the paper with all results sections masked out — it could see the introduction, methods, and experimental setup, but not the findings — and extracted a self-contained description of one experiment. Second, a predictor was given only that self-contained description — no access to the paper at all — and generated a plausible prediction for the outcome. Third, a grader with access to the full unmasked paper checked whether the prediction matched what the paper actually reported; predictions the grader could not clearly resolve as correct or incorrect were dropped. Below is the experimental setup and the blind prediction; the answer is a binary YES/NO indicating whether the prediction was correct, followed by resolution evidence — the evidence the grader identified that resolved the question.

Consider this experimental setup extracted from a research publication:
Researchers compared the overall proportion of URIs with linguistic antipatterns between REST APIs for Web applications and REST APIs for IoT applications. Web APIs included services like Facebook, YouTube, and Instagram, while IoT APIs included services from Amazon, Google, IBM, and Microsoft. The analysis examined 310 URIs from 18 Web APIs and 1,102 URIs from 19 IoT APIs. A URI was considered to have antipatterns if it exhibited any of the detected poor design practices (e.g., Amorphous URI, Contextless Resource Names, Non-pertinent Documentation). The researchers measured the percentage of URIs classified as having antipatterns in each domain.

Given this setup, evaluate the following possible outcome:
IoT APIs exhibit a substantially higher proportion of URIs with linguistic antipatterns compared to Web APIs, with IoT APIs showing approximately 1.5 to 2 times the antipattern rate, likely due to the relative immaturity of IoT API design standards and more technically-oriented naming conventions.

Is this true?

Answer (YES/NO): NO